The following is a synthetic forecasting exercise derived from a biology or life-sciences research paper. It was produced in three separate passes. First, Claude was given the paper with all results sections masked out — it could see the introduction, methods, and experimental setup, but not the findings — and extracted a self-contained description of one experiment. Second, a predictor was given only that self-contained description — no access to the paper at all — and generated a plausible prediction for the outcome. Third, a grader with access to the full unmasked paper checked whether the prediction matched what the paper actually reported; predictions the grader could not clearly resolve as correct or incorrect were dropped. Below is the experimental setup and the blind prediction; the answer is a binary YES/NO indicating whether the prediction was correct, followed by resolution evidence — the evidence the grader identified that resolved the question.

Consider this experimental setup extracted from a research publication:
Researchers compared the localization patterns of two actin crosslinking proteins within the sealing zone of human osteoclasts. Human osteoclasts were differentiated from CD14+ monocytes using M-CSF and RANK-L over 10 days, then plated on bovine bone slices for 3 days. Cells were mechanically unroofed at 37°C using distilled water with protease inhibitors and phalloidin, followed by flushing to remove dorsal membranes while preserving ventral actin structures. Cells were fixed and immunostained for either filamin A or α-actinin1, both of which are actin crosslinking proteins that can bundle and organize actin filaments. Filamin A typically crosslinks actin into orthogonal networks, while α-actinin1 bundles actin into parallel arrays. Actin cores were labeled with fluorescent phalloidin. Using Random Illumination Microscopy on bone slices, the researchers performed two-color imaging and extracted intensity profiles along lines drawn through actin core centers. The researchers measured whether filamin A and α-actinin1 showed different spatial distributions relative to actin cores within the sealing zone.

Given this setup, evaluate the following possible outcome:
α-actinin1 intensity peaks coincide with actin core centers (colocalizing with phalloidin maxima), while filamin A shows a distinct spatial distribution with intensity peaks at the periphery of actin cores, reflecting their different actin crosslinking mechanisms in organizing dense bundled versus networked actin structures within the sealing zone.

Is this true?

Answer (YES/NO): NO